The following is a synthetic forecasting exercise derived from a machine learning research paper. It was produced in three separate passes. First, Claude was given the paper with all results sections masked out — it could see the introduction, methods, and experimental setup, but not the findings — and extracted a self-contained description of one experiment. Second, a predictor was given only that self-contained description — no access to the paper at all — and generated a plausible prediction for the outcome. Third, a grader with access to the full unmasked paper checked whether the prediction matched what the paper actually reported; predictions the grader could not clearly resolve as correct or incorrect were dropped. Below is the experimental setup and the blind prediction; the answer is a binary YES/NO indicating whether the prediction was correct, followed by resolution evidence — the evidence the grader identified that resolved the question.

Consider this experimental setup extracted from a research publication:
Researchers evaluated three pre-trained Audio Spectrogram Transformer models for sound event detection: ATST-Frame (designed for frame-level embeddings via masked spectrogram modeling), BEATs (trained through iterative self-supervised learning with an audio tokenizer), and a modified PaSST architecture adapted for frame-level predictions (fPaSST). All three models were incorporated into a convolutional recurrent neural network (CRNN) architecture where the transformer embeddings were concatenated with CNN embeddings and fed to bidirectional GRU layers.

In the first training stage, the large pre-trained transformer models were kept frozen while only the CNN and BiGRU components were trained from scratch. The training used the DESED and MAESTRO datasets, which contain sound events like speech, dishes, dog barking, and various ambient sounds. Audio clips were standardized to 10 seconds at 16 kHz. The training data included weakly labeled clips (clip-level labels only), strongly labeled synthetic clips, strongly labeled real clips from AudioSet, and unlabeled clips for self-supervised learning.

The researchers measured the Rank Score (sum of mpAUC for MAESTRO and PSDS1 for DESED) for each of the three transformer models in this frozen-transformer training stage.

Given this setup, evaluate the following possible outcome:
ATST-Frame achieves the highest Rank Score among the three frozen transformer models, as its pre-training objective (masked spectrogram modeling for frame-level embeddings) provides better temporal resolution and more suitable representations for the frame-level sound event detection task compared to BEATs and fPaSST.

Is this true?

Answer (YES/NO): NO